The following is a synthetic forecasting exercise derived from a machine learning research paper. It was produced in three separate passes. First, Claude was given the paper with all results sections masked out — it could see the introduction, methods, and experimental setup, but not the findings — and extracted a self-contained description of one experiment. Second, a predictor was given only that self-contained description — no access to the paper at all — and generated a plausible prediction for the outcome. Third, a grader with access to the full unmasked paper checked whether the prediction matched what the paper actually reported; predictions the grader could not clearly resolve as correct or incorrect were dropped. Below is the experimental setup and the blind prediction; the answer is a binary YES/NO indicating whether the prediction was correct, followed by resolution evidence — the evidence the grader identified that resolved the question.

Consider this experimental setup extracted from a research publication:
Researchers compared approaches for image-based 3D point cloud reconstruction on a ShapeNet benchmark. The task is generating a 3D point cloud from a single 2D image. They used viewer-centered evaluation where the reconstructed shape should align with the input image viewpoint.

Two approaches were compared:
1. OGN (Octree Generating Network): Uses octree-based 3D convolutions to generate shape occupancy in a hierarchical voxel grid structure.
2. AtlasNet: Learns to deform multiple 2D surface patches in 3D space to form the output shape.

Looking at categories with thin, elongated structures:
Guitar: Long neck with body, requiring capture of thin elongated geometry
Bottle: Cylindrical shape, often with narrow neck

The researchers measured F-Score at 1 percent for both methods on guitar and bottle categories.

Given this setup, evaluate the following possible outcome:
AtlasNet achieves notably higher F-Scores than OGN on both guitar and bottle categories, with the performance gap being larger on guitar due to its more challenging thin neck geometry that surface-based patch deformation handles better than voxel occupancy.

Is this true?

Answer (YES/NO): NO